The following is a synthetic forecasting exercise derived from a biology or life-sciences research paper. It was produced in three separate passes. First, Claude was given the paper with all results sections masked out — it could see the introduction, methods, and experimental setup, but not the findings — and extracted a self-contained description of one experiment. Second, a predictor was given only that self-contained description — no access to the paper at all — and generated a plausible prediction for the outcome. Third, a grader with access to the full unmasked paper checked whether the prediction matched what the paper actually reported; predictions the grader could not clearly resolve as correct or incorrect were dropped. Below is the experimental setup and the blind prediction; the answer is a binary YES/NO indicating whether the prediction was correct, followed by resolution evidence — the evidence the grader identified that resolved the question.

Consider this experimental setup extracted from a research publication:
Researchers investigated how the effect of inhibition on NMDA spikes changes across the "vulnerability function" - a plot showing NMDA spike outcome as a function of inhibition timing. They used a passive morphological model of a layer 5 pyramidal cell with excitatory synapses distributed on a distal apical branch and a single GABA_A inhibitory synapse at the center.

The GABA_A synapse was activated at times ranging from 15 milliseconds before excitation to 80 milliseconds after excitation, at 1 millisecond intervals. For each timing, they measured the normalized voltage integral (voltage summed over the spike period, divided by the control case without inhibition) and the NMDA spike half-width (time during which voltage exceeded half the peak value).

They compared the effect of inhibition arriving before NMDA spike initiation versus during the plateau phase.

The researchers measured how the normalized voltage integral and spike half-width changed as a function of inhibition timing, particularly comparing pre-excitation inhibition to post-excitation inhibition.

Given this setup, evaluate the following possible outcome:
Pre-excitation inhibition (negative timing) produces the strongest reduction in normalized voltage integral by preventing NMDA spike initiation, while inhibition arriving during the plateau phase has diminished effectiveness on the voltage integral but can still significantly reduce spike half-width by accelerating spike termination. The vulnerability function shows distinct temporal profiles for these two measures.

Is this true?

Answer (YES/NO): NO